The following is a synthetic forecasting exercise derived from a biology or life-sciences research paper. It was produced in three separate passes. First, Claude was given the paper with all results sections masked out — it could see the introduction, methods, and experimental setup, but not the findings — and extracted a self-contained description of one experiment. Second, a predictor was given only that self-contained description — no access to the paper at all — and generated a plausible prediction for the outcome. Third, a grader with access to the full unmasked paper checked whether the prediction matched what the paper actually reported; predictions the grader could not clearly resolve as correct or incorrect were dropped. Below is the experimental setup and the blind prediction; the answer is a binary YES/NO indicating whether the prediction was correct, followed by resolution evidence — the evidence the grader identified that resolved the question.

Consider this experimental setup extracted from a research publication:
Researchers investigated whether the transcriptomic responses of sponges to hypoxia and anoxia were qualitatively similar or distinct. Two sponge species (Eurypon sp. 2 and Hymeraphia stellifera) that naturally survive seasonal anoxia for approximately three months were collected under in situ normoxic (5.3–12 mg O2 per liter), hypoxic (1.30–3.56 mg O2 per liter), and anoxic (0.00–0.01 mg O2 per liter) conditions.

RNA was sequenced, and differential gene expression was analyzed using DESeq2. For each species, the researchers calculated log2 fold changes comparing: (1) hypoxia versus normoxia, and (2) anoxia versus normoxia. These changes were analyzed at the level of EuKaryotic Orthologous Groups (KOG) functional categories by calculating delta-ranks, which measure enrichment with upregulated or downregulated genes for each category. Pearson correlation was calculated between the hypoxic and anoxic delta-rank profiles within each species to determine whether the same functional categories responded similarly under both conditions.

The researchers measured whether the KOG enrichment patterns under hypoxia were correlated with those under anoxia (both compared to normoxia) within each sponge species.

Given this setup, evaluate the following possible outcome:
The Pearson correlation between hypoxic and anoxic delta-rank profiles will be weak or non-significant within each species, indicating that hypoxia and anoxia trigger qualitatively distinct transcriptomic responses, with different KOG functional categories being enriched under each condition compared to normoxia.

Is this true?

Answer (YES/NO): YES